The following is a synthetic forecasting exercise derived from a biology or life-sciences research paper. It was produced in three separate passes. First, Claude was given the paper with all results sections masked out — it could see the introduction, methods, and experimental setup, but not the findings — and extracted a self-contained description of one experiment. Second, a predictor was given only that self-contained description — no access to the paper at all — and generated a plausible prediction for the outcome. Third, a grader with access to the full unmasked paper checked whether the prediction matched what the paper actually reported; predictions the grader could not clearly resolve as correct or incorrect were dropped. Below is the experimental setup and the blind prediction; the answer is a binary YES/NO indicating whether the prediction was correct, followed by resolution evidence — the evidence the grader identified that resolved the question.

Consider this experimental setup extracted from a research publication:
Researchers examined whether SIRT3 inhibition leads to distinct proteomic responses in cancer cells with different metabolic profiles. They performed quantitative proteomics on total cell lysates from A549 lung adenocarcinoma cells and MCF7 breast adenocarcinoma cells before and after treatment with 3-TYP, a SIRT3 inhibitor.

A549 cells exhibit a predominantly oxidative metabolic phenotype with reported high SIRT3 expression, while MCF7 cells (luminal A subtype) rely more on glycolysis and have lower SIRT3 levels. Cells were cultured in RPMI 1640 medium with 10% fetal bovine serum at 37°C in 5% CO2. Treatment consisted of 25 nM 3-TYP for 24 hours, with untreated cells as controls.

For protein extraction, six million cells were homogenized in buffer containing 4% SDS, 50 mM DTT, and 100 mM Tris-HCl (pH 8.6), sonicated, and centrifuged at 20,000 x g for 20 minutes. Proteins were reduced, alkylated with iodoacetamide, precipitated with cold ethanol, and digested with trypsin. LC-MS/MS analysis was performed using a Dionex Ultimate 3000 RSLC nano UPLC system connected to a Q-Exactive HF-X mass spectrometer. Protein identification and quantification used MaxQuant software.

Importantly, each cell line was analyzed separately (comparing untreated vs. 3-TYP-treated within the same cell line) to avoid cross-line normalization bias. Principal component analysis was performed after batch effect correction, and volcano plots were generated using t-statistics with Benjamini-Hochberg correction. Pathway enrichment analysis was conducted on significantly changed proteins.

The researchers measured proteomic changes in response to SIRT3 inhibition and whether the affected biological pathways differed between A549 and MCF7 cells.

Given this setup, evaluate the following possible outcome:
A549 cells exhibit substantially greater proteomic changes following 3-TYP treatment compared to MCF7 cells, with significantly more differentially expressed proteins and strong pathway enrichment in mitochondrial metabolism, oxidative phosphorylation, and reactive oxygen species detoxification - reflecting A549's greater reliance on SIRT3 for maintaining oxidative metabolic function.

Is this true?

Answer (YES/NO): NO